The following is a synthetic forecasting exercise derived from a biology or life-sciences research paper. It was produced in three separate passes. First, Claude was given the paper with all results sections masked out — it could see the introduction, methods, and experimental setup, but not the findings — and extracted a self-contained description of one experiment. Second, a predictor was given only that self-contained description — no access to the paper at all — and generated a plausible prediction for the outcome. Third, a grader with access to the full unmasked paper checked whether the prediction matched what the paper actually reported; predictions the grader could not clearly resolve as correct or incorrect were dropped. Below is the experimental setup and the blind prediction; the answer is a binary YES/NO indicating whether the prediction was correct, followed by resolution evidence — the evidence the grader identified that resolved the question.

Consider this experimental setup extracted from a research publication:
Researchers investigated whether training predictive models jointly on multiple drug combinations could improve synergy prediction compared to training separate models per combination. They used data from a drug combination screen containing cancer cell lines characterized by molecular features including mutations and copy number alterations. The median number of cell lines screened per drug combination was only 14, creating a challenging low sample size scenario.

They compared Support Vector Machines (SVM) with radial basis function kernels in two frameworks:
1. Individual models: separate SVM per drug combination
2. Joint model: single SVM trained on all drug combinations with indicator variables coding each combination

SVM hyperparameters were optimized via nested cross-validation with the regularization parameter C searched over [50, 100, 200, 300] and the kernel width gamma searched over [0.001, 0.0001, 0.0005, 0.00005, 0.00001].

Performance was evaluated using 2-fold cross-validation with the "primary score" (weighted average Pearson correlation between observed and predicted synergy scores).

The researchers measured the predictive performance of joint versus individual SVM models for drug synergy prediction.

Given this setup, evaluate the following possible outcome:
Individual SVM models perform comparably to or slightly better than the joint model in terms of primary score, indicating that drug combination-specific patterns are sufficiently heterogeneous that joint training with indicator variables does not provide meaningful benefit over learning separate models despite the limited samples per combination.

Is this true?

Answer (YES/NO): NO